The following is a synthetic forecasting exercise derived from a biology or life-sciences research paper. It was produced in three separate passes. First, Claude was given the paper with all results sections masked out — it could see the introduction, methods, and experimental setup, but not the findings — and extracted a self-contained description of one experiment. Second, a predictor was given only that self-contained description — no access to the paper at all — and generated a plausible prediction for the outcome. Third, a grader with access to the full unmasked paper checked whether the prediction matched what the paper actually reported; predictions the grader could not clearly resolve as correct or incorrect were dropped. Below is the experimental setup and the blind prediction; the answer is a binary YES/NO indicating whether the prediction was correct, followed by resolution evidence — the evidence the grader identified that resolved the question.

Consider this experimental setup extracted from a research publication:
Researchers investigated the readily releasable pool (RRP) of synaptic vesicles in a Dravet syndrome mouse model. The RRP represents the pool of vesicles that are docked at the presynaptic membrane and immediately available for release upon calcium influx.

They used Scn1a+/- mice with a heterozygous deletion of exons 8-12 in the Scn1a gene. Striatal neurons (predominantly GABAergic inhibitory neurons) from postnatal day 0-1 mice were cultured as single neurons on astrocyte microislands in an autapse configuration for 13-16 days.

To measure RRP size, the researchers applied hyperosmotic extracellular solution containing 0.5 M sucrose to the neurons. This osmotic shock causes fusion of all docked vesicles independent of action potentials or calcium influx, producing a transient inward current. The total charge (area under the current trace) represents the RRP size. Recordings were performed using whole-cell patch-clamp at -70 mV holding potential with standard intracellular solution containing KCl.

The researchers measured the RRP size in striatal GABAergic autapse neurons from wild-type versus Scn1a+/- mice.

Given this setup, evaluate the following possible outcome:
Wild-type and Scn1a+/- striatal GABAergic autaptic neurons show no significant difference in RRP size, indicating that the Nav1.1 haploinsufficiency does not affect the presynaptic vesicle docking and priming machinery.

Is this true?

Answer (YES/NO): YES